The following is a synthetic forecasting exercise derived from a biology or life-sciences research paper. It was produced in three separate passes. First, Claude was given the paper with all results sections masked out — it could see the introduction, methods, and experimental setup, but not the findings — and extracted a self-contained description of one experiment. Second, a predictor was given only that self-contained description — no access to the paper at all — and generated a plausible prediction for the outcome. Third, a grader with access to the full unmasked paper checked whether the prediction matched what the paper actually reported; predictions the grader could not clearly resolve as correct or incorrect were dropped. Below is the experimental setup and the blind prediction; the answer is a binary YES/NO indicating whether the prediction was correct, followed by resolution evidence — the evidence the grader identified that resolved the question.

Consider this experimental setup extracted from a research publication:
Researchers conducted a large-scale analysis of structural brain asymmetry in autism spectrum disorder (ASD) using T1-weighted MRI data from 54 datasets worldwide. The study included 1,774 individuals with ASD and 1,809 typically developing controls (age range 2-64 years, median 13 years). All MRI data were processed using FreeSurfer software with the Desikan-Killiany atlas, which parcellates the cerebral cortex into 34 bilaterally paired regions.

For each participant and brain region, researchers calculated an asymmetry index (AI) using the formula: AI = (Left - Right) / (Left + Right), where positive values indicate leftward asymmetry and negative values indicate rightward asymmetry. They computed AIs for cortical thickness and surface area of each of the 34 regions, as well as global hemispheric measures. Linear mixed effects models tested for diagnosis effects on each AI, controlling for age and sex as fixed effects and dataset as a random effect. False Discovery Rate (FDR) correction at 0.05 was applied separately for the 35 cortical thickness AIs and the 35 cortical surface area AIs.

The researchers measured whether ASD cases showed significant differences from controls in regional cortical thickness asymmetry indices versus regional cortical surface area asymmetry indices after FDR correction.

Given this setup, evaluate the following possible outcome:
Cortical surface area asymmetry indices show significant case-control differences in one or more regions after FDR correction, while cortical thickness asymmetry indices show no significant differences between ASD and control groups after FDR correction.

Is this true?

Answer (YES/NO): NO